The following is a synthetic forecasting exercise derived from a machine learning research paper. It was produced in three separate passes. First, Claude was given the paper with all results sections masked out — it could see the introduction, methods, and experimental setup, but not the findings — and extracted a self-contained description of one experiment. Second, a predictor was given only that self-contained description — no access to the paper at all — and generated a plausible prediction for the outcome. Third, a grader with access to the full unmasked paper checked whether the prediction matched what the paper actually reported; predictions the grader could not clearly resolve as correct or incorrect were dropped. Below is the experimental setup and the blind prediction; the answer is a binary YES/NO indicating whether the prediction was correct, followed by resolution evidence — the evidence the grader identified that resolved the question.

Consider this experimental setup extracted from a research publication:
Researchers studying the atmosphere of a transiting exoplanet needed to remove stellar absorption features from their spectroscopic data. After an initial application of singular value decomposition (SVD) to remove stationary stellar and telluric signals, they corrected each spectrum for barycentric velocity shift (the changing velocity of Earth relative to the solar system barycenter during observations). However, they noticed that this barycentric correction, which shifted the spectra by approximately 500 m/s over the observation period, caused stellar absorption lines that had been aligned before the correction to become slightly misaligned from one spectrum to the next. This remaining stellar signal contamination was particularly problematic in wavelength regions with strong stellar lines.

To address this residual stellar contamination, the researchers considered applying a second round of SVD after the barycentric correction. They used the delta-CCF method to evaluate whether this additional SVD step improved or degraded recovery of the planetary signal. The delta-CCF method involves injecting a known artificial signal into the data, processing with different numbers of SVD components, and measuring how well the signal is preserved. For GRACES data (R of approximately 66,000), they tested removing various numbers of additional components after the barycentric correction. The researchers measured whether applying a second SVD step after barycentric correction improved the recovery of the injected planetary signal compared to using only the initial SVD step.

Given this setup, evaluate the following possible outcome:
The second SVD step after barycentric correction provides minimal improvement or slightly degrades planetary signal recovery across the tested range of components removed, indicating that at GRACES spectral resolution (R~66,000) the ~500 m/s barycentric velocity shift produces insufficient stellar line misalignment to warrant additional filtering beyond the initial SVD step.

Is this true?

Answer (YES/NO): NO